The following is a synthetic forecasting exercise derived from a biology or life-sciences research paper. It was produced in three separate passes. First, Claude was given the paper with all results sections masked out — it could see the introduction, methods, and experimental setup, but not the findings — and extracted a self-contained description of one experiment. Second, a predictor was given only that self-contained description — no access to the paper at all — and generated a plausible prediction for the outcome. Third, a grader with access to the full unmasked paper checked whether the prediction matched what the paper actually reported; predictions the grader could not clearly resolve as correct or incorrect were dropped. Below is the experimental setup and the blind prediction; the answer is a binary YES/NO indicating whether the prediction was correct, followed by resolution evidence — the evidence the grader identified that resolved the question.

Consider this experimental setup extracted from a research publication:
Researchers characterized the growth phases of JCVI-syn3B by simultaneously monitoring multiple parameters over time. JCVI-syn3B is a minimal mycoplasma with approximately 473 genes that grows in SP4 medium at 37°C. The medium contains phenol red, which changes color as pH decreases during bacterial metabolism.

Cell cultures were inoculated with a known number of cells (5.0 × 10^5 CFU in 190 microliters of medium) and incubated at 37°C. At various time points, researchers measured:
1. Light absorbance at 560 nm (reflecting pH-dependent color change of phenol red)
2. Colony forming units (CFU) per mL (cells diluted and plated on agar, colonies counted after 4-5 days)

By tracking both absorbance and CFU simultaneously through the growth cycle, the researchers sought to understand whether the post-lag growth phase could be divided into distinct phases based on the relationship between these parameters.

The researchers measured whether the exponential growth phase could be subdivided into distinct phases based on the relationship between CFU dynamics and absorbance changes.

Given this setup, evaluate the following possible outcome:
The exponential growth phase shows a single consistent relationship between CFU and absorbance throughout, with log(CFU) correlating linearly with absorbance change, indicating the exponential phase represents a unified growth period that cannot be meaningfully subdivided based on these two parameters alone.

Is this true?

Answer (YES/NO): NO